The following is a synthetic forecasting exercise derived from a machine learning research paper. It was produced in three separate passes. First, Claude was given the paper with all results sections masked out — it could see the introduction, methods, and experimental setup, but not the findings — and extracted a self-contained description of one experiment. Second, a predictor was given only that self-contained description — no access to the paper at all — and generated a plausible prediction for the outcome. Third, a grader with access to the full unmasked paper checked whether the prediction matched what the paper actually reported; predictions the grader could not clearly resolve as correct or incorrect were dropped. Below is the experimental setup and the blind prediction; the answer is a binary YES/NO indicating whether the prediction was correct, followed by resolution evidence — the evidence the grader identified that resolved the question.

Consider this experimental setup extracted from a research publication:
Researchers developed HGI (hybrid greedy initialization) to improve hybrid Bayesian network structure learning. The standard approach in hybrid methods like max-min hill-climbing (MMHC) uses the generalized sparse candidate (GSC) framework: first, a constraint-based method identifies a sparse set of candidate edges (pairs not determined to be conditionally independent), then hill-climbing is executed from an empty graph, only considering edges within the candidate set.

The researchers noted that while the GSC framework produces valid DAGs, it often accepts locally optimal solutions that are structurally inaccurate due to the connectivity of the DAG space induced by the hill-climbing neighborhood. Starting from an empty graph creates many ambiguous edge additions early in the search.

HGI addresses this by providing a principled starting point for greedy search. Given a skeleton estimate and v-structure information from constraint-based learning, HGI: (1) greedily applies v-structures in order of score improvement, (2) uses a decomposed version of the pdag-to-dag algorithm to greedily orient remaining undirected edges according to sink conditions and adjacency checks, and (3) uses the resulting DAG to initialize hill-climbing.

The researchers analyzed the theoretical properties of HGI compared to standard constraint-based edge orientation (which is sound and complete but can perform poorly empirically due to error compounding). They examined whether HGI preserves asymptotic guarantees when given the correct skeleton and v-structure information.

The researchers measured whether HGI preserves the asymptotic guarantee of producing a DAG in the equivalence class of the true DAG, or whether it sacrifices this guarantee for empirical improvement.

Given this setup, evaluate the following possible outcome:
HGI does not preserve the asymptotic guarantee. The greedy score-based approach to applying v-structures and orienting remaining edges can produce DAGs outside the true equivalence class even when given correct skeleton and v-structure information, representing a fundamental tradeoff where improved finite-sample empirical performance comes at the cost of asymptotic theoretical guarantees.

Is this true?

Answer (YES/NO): NO